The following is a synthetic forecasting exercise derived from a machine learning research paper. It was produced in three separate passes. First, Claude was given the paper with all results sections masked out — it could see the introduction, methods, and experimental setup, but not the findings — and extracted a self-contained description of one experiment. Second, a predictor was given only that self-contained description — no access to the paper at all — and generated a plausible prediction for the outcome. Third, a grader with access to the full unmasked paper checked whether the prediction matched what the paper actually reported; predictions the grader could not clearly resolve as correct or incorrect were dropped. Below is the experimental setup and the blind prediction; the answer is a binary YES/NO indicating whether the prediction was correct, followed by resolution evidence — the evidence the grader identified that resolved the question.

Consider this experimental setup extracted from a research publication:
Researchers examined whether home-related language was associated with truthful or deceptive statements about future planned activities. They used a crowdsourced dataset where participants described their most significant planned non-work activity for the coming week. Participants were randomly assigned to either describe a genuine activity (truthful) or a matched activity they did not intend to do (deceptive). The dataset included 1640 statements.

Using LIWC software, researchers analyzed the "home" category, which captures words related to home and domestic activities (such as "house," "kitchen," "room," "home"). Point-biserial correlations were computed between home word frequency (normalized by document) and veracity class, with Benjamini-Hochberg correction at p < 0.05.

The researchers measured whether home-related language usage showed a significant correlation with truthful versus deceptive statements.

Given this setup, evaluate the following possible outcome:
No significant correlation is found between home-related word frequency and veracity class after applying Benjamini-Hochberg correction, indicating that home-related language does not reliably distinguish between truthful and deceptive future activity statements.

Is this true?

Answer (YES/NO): NO